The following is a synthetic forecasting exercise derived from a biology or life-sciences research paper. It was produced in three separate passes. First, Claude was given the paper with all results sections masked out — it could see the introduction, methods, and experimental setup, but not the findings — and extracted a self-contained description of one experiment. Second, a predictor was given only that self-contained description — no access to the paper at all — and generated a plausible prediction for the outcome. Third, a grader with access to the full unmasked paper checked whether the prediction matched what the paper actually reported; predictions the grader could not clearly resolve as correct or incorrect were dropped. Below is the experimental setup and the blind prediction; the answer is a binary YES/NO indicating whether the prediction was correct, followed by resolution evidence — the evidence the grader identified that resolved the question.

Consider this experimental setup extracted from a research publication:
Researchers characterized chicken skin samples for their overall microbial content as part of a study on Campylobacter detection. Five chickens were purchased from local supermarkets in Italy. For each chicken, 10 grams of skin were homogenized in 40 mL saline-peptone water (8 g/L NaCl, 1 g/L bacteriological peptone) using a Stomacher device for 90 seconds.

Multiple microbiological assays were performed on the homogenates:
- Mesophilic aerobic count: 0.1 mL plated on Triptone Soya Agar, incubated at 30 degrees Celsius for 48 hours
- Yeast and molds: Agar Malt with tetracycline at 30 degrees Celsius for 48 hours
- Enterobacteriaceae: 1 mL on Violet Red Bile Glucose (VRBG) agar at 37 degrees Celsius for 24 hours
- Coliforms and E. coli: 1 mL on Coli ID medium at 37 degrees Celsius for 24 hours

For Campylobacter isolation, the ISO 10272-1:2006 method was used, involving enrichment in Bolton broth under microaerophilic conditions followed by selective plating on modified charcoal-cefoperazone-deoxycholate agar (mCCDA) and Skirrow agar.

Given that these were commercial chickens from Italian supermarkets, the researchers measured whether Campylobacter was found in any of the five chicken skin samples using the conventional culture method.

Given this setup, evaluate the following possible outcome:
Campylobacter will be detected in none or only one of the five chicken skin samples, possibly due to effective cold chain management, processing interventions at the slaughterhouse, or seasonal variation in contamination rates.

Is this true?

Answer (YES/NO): NO